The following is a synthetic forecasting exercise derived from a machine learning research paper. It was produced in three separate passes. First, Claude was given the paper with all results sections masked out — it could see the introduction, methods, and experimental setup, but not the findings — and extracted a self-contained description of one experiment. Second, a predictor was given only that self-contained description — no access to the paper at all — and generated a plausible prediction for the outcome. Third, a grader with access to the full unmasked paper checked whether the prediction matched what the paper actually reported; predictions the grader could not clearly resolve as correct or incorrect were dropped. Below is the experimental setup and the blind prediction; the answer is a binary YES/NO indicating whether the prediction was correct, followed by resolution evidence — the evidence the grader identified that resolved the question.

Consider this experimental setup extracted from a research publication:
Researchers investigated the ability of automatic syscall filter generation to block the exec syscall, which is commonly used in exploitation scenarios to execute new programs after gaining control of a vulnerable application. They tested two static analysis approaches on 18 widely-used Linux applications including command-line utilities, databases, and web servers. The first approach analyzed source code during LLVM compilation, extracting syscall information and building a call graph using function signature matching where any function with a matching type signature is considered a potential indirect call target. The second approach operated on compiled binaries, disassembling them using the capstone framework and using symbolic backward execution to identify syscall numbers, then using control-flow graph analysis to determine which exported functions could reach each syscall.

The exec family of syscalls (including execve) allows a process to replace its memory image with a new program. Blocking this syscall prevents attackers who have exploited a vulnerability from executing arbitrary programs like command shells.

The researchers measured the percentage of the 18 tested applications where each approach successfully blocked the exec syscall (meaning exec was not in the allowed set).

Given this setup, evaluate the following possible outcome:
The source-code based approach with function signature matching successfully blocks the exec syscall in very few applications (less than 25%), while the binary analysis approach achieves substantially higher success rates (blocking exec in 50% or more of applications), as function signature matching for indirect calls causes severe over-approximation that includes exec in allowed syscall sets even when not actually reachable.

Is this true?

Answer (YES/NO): NO